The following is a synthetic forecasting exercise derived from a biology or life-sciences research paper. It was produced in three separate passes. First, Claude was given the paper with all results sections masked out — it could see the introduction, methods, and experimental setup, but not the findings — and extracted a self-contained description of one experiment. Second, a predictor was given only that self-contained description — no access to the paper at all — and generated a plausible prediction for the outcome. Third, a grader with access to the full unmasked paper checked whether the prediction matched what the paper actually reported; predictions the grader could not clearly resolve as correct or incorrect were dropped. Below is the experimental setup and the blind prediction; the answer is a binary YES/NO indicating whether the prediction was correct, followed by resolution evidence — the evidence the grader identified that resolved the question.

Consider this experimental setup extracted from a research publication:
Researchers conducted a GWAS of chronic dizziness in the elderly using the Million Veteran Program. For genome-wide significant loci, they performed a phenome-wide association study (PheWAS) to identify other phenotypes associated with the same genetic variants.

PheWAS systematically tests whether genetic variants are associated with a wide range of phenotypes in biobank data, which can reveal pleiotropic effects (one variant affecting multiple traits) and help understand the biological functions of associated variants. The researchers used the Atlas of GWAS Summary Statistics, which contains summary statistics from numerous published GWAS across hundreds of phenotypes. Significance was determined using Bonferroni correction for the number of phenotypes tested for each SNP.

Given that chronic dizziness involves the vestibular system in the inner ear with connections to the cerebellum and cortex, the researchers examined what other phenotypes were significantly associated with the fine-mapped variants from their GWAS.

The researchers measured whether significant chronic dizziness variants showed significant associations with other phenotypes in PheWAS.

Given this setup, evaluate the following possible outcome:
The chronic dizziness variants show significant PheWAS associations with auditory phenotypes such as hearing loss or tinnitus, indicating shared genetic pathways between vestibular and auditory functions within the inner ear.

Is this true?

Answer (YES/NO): NO